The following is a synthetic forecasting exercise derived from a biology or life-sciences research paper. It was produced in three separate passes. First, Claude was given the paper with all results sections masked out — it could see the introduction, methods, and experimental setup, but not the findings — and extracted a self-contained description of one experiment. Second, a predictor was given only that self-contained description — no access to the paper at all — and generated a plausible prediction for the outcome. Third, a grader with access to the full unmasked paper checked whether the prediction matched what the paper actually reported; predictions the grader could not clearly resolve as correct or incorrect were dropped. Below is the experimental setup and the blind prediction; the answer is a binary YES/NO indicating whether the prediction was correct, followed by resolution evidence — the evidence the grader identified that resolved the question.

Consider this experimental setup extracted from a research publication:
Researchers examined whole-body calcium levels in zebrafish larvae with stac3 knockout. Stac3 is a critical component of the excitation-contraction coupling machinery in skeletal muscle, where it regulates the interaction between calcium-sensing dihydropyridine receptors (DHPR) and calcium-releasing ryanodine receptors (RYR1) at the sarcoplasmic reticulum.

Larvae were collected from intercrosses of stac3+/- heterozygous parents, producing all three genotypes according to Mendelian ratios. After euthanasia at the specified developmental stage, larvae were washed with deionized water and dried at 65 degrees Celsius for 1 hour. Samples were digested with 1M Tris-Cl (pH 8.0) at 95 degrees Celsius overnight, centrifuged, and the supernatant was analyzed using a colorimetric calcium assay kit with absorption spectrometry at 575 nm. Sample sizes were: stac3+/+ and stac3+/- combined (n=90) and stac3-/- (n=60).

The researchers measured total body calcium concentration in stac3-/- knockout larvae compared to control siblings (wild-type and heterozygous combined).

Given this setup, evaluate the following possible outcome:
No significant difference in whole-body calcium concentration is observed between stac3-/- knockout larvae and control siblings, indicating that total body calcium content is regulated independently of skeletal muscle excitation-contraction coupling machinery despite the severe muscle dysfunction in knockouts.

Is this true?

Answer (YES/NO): NO